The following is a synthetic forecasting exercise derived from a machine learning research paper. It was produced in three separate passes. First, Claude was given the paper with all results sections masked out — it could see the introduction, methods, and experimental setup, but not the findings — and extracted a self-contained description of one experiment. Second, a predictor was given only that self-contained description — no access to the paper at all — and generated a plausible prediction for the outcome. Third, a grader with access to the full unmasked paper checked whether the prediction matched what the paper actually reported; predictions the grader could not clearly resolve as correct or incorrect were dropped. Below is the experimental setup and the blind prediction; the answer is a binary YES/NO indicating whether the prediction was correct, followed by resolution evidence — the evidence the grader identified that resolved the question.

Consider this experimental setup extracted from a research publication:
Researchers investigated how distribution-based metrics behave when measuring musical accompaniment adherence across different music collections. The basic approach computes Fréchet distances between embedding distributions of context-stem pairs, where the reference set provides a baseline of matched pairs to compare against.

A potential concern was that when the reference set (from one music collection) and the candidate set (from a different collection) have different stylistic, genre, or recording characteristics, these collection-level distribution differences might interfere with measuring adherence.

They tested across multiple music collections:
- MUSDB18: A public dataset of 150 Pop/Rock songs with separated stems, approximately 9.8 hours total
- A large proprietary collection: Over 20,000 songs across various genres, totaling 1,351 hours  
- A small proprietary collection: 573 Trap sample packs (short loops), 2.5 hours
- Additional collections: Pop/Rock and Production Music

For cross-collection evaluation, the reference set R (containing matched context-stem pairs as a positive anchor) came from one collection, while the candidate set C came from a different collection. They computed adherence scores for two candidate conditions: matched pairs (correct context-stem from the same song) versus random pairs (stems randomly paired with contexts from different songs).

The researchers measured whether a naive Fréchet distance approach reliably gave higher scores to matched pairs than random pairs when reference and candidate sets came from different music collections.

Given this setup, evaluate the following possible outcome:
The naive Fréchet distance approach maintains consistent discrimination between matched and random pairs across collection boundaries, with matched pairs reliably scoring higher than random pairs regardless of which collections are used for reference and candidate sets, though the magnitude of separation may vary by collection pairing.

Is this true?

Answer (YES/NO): NO